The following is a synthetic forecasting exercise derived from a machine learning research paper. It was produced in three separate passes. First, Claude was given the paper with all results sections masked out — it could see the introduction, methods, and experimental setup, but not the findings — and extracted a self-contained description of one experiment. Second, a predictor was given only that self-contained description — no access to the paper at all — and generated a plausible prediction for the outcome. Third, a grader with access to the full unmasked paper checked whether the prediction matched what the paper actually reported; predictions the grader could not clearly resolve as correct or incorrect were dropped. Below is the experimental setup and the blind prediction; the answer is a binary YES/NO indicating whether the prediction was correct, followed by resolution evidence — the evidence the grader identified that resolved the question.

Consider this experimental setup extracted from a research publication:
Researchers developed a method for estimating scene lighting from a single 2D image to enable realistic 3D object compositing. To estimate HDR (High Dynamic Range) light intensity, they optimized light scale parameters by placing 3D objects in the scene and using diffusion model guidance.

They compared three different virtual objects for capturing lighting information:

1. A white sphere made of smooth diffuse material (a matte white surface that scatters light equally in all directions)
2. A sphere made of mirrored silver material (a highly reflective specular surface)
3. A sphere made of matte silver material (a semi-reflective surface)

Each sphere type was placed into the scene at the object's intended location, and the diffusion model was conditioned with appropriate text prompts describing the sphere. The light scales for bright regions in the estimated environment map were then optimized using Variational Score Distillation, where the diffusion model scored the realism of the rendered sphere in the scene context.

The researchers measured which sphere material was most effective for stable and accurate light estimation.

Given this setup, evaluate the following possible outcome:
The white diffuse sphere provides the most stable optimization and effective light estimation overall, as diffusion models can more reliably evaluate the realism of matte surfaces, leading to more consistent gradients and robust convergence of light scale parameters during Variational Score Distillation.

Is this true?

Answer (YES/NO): YES